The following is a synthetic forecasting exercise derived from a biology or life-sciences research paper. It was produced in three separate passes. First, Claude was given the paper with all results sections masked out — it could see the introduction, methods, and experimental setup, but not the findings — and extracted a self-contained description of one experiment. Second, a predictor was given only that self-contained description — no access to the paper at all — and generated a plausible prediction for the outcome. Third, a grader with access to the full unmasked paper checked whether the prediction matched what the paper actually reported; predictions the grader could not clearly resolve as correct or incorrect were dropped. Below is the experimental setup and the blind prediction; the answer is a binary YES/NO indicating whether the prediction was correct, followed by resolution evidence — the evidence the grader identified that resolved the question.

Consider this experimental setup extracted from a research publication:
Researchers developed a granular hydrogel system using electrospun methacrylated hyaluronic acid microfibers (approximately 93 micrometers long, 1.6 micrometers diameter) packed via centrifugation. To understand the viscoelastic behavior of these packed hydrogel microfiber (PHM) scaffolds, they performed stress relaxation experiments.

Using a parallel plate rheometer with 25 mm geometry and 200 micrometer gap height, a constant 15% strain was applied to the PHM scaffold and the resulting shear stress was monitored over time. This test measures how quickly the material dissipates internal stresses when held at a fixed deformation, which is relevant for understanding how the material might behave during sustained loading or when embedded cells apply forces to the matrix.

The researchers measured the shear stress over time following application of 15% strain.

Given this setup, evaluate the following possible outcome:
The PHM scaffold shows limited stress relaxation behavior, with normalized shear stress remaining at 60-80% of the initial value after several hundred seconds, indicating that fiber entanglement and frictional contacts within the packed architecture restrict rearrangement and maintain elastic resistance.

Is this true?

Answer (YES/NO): NO